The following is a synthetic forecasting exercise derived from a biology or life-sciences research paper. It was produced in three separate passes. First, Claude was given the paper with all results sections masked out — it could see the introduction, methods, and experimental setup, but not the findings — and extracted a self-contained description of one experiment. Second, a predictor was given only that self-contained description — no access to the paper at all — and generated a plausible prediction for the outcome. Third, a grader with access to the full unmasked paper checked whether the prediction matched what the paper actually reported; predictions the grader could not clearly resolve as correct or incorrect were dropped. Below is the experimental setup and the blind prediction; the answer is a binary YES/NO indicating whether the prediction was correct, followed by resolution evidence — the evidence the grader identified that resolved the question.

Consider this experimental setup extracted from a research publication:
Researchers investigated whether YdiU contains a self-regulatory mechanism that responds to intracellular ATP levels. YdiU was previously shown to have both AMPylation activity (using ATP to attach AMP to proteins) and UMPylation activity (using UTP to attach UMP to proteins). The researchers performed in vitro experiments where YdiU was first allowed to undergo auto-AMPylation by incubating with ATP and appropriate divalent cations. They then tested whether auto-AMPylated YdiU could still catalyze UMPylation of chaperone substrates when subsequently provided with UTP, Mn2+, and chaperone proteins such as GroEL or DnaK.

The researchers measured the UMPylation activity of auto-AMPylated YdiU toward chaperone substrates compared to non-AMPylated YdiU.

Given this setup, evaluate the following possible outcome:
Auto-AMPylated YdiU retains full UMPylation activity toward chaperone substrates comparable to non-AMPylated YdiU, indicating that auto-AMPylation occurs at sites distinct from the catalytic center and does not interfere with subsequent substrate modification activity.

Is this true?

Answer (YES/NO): NO